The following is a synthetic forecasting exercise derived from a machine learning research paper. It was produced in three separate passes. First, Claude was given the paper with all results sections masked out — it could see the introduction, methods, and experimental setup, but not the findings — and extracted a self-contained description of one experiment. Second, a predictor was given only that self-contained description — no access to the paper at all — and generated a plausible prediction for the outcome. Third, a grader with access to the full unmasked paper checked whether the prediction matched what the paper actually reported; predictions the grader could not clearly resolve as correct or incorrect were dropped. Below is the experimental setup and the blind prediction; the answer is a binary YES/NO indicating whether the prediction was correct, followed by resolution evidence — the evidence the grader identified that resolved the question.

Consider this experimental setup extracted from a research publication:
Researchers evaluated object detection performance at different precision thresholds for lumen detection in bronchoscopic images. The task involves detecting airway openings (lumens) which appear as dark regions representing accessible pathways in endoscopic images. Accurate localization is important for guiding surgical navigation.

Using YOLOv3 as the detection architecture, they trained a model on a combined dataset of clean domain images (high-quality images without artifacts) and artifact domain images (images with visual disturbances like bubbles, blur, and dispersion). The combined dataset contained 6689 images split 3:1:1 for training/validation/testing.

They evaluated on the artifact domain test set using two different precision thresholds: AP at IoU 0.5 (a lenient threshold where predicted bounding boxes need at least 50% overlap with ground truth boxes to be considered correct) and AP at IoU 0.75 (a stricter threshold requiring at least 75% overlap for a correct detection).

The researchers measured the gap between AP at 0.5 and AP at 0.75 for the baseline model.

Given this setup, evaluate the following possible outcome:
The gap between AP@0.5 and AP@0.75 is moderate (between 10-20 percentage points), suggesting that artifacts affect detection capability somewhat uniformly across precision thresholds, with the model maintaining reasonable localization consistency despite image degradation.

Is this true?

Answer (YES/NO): NO